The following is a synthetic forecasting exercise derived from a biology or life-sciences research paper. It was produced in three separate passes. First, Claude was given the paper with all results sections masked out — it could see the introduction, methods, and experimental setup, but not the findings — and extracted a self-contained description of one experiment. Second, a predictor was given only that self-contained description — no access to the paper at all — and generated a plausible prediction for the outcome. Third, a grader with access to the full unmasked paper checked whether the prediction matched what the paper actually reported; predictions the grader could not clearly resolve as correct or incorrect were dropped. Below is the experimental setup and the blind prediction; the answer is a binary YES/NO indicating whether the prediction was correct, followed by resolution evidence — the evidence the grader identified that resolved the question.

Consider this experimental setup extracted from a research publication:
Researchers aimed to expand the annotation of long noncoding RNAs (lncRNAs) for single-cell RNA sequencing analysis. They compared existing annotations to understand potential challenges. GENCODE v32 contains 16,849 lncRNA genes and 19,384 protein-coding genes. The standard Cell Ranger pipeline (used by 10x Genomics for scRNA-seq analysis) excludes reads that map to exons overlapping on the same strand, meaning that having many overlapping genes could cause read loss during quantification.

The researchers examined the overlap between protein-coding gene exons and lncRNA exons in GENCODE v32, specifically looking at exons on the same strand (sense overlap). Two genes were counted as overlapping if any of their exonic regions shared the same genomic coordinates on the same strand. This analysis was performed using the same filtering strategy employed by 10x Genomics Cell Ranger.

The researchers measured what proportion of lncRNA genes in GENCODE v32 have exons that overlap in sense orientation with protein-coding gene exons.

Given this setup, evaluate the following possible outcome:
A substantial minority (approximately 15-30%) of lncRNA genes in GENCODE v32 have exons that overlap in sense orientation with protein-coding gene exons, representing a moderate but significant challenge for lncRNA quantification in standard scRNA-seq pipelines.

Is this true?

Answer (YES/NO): NO